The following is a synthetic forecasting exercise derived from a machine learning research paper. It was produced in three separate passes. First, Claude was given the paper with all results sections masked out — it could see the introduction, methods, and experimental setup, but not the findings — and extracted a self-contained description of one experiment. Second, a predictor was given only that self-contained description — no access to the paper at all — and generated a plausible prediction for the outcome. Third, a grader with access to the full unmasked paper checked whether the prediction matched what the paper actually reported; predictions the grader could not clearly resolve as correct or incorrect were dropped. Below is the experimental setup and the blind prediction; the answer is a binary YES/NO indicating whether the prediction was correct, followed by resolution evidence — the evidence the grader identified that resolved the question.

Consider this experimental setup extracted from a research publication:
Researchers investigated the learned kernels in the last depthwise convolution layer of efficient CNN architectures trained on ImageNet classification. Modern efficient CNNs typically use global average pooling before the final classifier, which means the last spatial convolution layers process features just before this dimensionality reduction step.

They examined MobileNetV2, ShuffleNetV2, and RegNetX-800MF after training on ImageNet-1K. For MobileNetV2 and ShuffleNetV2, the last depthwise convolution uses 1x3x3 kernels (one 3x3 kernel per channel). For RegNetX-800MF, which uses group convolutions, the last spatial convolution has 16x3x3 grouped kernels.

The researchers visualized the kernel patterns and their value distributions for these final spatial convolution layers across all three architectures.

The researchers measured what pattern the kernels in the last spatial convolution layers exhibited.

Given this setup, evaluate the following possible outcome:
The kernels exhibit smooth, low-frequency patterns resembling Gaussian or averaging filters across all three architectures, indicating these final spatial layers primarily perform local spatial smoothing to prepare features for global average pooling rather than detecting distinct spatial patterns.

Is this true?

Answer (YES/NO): YES